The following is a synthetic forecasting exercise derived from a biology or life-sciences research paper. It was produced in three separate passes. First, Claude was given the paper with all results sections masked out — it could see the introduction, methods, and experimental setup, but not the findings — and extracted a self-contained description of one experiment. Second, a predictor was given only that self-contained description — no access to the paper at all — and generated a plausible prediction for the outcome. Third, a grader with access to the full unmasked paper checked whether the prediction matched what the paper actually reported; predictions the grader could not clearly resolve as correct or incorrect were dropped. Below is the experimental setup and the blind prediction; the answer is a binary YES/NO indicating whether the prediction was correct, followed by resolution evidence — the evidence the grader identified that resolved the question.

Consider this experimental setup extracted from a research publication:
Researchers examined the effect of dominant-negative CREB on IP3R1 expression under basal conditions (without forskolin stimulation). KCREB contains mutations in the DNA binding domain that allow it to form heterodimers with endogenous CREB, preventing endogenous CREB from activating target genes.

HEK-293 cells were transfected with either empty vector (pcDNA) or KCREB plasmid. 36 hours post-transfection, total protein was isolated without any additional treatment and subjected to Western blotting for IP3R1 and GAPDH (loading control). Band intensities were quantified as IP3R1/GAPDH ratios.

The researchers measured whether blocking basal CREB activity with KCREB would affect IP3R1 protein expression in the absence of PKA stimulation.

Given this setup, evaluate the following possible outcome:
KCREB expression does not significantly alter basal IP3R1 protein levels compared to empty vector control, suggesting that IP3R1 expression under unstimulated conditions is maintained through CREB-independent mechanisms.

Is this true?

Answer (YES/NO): NO